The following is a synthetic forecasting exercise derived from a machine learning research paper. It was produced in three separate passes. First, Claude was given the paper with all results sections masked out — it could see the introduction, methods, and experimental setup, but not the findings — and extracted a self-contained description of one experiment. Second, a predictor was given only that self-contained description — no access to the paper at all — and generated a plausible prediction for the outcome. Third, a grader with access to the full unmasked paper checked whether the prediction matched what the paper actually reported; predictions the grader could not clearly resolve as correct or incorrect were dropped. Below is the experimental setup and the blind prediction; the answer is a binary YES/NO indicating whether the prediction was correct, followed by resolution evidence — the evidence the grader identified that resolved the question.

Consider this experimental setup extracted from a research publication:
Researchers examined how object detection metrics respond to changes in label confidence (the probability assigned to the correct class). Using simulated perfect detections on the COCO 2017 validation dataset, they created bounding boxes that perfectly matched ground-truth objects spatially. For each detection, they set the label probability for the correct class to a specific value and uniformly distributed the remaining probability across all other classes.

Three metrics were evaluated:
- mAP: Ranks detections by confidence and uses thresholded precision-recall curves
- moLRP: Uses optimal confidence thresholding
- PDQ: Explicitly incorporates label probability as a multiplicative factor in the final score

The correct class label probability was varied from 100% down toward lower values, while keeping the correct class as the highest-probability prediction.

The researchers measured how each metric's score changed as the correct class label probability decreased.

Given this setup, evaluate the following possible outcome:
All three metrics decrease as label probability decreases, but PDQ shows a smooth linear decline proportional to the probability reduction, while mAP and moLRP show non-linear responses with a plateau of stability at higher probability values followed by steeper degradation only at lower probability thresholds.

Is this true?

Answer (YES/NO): NO